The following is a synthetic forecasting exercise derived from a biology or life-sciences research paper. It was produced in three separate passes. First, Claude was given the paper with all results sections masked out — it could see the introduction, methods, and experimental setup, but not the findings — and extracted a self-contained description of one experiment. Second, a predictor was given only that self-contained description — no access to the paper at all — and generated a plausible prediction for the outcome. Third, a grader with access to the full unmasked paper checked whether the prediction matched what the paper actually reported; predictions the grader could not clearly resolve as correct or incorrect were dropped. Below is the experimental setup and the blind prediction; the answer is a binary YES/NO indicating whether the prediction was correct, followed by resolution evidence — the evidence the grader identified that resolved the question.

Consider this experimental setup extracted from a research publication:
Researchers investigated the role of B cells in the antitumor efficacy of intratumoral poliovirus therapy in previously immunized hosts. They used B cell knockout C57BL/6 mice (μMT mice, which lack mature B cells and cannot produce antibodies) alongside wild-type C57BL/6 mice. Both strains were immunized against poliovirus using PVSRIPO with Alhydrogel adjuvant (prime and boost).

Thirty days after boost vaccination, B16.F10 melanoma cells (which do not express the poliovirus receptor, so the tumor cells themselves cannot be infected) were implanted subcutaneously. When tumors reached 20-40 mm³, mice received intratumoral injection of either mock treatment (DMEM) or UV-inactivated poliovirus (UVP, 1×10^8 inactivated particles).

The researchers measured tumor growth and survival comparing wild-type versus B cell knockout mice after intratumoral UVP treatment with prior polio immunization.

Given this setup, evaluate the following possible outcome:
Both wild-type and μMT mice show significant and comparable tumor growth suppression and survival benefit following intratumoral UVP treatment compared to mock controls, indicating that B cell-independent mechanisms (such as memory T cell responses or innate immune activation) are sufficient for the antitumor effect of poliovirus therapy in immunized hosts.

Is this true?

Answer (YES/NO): NO